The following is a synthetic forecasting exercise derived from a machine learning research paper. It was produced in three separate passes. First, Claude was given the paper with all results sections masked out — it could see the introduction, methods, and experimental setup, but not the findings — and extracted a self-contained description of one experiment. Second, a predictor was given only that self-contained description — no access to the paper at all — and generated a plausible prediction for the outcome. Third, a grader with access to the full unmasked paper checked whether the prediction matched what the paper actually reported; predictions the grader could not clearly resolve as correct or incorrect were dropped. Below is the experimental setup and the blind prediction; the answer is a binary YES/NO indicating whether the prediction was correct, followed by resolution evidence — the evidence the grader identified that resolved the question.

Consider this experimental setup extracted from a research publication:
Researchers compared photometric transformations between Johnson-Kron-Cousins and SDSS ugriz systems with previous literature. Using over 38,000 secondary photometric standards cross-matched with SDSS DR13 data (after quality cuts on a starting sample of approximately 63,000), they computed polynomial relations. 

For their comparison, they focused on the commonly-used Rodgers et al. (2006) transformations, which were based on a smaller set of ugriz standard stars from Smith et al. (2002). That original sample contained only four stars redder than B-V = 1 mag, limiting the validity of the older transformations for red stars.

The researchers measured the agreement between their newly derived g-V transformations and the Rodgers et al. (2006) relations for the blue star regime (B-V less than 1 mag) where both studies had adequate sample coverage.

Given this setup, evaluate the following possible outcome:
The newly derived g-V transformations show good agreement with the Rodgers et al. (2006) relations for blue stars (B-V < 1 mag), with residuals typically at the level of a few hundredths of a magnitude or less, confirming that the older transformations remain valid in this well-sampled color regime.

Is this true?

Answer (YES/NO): YES